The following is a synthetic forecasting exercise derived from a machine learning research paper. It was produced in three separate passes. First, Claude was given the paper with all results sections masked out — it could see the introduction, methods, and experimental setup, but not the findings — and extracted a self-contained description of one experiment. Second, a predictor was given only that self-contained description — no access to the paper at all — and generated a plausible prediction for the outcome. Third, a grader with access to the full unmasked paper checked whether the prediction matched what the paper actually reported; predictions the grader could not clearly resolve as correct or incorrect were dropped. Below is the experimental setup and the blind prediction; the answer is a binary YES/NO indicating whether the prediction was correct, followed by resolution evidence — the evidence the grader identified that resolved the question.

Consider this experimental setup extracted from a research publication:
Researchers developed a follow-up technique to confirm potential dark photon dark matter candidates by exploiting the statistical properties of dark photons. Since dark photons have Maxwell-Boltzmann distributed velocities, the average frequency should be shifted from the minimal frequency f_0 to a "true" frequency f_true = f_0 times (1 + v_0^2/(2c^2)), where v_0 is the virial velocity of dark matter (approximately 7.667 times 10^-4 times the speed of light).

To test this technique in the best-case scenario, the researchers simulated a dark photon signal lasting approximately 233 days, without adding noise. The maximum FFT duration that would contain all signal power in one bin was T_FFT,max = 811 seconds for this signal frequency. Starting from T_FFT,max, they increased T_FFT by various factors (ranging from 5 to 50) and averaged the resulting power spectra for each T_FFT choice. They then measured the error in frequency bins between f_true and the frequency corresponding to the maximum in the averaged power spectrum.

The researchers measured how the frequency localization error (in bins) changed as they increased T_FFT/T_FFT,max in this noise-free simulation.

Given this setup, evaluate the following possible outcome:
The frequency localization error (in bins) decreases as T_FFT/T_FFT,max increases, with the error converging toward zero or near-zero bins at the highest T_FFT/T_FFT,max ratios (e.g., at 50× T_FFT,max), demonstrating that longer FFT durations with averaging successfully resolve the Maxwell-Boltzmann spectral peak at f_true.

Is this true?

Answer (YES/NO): NO